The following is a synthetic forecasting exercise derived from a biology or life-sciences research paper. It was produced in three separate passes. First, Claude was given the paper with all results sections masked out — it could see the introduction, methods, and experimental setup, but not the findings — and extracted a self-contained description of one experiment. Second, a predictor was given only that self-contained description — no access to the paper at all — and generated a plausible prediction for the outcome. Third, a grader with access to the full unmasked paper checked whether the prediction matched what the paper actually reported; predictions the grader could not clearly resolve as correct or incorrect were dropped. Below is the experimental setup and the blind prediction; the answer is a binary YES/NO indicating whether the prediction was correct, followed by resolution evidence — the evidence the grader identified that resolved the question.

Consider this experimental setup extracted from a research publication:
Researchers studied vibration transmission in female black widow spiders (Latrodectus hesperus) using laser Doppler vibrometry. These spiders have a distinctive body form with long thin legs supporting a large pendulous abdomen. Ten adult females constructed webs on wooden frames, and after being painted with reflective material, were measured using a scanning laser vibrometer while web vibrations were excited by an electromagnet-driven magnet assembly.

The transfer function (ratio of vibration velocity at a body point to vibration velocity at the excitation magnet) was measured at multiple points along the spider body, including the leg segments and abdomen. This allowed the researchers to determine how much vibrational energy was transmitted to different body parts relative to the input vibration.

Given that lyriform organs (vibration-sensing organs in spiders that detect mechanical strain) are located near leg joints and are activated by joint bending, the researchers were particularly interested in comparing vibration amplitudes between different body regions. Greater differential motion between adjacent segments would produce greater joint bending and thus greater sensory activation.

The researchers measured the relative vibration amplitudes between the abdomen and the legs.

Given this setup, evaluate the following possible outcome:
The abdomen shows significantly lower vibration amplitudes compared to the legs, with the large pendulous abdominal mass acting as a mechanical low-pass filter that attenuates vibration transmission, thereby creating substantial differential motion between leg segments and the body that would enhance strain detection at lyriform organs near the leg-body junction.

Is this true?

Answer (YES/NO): NO